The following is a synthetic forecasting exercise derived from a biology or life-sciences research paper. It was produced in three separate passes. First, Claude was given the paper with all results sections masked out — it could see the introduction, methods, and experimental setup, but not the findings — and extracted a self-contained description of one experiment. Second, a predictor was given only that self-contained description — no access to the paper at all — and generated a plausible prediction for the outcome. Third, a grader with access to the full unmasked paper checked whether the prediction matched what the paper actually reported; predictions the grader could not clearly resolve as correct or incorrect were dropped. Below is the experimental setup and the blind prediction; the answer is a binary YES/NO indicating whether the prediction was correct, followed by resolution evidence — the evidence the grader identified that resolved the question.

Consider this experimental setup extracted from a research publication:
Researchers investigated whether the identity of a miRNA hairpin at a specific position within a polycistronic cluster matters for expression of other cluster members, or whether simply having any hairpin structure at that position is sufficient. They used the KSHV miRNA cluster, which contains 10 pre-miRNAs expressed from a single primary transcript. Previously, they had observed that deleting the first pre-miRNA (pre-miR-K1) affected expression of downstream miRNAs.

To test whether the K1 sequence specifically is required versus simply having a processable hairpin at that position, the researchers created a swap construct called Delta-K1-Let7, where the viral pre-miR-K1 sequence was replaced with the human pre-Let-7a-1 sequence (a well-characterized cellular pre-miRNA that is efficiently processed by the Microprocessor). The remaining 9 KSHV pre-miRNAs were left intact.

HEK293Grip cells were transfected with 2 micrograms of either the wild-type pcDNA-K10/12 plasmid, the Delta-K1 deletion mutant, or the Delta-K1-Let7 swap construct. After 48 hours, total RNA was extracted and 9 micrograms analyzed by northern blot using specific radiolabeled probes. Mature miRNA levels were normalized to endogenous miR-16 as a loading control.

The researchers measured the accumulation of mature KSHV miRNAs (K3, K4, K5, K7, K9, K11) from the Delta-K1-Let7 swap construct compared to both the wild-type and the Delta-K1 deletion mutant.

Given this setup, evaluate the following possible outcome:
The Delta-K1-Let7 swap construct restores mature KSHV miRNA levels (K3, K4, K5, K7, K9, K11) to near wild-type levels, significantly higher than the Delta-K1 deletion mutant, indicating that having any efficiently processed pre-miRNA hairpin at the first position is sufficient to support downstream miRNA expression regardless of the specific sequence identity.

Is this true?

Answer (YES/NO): YES